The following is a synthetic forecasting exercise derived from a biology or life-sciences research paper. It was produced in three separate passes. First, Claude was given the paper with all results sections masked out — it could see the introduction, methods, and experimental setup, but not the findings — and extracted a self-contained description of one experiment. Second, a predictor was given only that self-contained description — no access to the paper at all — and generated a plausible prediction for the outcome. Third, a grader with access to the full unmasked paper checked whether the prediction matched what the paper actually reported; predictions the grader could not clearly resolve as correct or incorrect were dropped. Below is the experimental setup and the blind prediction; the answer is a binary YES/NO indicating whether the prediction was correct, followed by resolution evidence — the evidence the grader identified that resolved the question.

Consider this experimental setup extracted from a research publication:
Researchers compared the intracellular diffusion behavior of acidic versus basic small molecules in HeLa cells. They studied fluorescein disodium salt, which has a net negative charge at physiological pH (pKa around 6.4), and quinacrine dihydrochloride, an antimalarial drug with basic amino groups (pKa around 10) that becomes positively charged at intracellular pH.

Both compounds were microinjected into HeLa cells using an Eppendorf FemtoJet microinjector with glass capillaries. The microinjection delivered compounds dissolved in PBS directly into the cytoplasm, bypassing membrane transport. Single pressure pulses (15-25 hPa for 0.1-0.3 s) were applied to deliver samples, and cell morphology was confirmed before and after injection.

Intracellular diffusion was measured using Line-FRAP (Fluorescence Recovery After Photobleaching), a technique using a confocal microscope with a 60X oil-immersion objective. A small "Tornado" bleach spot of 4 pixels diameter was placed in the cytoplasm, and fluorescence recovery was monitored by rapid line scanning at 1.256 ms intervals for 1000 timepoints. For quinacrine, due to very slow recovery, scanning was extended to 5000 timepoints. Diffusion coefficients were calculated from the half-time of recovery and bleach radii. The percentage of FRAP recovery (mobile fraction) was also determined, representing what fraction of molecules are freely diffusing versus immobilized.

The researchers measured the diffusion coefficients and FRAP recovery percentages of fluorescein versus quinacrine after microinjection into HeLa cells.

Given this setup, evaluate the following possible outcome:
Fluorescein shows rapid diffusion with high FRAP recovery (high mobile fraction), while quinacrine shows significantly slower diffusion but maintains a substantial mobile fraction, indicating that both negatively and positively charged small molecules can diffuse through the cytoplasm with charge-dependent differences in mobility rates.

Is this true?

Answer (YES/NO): YES